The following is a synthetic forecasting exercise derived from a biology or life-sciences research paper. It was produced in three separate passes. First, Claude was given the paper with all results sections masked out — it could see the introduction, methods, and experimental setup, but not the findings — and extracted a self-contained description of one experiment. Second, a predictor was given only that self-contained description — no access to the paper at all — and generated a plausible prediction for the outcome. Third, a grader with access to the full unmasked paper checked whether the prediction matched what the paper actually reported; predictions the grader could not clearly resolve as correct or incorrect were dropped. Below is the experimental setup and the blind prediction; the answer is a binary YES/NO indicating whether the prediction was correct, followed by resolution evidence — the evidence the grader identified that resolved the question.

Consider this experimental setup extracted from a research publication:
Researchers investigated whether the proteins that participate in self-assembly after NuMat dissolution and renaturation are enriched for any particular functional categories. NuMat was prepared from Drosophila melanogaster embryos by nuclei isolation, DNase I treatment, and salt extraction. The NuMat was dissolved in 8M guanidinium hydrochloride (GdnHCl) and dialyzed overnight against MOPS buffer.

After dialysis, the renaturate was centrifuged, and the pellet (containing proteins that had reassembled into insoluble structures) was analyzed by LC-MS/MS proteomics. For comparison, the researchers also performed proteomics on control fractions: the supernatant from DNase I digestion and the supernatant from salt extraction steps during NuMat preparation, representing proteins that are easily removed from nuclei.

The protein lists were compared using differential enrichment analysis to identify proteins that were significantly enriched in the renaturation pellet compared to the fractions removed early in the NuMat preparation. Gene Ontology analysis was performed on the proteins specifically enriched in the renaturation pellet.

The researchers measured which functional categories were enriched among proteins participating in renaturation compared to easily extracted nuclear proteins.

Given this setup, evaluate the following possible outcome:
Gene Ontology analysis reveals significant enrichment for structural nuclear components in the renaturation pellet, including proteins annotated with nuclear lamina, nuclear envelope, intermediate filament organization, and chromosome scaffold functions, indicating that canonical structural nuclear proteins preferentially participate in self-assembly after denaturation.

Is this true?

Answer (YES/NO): NO